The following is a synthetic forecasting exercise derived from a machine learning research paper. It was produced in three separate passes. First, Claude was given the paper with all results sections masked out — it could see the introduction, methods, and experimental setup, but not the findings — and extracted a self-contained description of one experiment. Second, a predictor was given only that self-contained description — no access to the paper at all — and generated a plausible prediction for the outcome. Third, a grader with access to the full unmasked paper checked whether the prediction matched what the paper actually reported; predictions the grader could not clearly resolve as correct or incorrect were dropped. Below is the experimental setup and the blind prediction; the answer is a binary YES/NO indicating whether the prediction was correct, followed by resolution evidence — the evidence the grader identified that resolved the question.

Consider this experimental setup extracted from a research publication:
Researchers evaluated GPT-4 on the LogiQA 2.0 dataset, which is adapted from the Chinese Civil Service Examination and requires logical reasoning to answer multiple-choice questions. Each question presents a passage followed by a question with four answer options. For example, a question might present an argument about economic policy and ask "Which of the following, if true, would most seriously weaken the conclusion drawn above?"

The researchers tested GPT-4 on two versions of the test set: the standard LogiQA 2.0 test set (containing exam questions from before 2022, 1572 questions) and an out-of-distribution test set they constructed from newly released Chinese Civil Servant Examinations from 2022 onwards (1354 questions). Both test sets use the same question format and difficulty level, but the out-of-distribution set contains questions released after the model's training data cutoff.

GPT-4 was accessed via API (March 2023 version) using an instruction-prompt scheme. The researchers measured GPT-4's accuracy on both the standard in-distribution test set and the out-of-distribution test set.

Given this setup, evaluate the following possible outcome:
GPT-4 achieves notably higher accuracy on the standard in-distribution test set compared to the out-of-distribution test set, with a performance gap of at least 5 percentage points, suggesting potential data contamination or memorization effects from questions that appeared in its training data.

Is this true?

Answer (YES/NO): YES